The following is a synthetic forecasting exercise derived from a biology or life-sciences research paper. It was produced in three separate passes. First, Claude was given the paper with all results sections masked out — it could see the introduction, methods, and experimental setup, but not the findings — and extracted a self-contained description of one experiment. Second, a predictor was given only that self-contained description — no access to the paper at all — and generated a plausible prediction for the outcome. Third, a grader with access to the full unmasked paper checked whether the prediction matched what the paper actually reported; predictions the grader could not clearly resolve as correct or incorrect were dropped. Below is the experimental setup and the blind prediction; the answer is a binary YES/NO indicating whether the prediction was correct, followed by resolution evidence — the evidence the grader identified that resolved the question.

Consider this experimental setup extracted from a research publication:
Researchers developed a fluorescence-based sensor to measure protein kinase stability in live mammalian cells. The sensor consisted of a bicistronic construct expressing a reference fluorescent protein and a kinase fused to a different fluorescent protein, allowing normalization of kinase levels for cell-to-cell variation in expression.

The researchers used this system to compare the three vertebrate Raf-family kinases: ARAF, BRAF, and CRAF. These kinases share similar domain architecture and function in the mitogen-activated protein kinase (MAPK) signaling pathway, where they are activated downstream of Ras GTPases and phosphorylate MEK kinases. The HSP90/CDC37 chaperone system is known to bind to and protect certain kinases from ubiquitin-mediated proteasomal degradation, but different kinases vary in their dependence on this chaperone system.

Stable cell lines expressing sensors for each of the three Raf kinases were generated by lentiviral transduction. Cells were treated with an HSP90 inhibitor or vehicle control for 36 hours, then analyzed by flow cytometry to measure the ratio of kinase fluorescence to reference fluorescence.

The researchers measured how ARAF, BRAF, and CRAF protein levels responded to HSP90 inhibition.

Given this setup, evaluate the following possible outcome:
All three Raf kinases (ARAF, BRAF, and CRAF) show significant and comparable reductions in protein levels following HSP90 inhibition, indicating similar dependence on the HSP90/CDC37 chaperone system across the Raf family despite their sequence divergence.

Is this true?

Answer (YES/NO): NO